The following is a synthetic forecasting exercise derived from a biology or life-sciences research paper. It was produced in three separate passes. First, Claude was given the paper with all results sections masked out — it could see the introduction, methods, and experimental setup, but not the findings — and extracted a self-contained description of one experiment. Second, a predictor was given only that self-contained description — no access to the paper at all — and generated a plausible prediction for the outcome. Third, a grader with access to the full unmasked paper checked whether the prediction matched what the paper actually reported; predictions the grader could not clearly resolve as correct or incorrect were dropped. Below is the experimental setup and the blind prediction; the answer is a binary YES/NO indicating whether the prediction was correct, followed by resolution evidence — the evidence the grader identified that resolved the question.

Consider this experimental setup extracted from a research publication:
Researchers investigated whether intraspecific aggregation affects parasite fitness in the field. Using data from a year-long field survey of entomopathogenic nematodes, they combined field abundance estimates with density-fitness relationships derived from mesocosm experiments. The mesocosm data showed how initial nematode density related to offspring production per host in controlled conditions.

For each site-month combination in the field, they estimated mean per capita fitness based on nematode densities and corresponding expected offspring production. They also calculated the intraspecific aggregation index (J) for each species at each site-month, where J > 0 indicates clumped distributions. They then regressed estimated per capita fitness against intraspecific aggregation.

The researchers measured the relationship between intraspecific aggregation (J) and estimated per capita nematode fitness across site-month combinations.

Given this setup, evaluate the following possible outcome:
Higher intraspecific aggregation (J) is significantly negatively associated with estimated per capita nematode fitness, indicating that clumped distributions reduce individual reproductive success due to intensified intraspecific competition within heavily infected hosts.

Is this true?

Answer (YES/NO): YES